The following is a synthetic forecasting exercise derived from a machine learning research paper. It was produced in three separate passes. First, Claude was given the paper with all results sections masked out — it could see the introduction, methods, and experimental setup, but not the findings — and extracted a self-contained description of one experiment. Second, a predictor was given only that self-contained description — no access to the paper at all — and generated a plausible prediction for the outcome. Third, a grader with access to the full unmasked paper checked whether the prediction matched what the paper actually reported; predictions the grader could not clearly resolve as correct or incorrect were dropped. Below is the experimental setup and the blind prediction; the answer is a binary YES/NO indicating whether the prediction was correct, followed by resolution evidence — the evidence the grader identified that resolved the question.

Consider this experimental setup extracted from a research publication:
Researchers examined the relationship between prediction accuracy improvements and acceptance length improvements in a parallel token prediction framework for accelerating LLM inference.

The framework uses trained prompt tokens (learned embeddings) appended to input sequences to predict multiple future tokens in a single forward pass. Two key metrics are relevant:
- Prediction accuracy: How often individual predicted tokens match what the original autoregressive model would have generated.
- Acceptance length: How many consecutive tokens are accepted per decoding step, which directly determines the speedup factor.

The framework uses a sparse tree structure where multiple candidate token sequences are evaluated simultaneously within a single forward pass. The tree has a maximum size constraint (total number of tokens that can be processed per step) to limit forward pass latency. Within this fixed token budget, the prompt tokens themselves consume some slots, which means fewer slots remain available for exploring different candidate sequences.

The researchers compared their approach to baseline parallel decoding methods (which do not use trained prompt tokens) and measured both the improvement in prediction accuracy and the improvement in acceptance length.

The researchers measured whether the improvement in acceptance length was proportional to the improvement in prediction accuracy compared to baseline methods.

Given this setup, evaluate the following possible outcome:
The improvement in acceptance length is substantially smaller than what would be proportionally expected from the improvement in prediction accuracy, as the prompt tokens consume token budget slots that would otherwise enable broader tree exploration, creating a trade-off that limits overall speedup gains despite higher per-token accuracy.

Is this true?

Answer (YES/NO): YES